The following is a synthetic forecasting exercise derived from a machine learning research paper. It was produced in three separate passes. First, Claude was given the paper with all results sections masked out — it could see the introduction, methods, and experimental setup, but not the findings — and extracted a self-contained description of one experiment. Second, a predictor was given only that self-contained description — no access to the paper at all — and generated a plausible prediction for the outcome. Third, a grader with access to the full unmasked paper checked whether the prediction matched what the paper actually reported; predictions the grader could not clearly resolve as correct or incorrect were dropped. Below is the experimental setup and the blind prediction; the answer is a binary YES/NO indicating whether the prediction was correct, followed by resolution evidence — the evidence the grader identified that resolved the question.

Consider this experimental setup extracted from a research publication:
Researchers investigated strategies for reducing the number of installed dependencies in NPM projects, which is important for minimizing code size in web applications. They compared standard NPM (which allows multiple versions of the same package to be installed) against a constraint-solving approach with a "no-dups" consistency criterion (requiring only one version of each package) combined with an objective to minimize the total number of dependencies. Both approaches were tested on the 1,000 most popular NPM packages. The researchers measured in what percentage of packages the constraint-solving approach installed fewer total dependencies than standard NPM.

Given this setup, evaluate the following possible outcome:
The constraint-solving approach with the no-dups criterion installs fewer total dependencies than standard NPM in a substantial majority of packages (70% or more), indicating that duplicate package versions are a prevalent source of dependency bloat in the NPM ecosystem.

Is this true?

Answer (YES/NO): NO